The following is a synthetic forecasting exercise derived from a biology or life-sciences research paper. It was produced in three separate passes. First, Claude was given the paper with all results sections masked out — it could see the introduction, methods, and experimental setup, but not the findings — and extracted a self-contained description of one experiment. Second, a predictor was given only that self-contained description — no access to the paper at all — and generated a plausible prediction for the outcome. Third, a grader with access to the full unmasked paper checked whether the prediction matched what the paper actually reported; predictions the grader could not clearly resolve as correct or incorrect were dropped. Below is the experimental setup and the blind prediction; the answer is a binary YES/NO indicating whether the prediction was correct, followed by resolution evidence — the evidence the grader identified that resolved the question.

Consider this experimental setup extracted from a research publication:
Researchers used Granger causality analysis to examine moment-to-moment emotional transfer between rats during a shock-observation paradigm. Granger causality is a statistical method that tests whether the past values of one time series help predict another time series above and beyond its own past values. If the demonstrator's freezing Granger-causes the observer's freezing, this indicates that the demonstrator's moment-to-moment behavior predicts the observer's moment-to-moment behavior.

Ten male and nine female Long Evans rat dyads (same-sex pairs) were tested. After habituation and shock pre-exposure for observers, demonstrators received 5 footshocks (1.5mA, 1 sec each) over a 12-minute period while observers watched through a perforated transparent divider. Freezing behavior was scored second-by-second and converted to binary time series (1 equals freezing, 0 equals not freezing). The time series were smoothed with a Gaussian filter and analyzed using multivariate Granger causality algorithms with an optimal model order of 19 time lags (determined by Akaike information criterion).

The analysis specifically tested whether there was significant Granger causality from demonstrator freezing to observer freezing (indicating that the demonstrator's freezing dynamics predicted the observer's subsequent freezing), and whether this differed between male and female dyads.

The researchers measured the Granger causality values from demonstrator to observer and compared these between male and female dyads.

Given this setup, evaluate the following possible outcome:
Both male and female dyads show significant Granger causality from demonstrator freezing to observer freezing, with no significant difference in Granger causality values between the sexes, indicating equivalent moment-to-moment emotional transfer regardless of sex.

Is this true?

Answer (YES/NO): YES